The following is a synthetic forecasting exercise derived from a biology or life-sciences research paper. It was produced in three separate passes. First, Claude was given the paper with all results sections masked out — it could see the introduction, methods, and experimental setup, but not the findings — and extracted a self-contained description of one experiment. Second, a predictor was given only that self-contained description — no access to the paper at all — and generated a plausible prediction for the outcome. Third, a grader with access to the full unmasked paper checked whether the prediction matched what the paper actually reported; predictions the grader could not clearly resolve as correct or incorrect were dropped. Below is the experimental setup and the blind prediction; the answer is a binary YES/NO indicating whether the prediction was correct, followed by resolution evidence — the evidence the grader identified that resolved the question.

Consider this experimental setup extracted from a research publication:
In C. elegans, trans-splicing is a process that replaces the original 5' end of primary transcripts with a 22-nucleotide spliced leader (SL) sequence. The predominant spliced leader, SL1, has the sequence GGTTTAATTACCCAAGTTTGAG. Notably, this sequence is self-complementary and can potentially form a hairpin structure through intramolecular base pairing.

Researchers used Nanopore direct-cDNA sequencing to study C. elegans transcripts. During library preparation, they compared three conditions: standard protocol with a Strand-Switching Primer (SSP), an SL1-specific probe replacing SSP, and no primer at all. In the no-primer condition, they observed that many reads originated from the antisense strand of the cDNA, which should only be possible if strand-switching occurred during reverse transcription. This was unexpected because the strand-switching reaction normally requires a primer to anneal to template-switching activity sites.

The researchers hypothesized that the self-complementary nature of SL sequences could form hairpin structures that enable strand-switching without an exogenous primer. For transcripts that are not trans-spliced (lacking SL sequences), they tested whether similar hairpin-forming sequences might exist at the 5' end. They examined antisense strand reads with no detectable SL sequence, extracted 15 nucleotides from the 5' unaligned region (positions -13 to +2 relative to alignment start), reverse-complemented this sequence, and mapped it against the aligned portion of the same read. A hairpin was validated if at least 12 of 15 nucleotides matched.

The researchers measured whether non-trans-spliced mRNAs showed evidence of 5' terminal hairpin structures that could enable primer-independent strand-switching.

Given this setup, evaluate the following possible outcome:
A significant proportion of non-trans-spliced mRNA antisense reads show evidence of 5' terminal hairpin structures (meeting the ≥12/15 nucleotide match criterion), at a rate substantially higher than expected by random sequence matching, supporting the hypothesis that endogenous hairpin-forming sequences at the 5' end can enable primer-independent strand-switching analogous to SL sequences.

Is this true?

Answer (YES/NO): YES